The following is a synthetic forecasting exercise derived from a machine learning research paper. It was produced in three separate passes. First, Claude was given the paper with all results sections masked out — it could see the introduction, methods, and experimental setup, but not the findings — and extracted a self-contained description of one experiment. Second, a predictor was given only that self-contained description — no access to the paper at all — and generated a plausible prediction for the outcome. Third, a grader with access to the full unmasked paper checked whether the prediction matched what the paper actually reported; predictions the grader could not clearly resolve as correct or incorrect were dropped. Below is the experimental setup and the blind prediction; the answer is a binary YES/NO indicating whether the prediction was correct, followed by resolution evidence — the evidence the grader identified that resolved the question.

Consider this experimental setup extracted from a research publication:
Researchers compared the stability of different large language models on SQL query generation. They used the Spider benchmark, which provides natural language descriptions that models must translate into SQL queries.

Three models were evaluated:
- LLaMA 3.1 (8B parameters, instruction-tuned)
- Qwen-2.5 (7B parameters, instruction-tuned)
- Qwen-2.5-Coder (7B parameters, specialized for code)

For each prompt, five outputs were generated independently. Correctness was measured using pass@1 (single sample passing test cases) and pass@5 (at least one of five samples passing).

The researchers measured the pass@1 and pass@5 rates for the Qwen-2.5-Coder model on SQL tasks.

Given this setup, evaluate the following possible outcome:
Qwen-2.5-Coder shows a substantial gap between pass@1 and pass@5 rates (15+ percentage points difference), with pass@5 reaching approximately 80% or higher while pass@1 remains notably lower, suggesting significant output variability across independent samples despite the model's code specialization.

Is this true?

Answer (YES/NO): NO